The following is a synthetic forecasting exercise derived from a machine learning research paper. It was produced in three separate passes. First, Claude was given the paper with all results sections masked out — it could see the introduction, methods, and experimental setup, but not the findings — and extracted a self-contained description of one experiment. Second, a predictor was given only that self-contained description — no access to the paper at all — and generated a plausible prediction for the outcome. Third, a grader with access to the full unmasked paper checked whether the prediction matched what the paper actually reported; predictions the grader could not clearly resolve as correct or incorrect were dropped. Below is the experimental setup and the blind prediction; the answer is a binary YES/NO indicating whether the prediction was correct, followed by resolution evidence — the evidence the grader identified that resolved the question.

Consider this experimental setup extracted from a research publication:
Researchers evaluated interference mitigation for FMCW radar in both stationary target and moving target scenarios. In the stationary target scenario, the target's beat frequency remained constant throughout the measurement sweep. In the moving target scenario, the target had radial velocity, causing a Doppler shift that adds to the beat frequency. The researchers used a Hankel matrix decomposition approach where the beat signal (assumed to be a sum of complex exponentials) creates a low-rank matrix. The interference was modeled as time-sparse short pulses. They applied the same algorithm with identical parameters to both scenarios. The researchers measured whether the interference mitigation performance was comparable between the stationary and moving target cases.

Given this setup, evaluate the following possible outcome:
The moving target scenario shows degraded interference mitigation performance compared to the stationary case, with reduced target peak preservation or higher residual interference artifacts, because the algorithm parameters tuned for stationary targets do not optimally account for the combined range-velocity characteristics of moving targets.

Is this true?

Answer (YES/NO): NO